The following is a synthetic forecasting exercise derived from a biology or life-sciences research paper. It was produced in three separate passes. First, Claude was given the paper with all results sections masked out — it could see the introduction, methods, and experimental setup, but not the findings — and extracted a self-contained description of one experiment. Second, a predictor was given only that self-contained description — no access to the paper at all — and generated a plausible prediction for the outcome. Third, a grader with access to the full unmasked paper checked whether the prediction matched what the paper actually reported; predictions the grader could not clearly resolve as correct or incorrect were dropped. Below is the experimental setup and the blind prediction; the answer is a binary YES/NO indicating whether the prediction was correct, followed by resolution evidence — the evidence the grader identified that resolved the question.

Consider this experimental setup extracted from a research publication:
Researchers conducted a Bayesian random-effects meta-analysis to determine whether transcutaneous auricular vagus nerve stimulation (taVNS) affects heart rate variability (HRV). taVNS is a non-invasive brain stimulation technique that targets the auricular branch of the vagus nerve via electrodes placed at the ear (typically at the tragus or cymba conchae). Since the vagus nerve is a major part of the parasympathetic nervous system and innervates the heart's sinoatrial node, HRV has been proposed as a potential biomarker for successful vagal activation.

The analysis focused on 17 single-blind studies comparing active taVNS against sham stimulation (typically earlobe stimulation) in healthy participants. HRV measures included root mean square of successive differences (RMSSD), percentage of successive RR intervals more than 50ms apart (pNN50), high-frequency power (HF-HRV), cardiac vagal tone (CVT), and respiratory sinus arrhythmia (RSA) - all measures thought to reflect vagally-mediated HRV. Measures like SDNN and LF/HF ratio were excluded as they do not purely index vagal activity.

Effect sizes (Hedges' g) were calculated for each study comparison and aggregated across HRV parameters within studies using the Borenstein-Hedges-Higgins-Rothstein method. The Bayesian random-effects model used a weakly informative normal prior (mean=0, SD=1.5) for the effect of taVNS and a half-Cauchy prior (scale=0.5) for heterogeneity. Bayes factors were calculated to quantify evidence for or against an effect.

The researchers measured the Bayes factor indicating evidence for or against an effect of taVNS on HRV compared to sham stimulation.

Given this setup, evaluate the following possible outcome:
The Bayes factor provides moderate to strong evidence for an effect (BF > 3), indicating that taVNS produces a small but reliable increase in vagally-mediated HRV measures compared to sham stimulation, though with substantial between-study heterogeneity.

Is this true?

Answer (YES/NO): NO